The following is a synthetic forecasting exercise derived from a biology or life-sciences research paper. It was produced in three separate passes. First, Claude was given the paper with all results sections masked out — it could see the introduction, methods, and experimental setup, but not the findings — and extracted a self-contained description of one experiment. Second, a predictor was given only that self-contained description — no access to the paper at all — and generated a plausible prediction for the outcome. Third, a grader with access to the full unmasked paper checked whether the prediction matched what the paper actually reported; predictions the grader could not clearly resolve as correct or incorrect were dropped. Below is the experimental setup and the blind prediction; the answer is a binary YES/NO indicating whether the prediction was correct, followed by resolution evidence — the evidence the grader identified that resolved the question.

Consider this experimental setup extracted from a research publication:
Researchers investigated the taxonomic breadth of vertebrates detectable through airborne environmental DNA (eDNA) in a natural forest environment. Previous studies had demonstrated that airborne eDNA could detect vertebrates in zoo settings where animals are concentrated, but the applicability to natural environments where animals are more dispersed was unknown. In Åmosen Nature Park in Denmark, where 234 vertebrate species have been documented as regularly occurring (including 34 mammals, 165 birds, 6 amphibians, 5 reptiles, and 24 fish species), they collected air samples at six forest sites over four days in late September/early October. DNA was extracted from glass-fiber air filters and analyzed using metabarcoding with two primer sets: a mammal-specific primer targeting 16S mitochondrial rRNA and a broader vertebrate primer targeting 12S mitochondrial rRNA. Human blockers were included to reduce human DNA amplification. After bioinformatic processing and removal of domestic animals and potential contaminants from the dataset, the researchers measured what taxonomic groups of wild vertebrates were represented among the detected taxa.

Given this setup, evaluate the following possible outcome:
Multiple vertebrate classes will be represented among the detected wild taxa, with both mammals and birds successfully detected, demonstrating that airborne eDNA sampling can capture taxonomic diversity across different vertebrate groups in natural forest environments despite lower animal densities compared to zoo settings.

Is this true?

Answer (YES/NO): YES